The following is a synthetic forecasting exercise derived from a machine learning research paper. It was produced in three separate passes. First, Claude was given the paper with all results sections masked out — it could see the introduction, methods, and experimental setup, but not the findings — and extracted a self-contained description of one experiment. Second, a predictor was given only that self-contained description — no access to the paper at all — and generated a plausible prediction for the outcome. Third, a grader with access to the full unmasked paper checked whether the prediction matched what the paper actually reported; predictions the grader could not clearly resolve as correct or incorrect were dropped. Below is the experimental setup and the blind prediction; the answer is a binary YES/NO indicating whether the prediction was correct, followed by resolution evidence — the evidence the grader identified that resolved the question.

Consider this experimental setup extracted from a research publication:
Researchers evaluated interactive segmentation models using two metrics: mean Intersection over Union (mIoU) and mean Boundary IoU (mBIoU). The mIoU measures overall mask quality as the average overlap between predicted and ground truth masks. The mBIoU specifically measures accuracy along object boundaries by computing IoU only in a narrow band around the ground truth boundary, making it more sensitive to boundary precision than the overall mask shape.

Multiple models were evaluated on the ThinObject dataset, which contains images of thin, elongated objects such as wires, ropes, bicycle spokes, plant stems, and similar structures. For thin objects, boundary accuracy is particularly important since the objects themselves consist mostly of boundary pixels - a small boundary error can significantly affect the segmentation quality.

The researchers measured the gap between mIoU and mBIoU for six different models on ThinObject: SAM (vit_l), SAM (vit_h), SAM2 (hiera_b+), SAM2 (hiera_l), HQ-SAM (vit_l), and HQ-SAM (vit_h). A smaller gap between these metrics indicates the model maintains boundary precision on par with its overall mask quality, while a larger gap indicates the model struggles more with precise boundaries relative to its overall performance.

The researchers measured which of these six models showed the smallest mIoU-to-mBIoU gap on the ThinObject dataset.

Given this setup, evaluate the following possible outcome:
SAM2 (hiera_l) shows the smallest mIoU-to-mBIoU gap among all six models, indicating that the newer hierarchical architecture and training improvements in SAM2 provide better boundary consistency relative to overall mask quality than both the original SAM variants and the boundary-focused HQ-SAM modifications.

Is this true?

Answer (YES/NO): NO